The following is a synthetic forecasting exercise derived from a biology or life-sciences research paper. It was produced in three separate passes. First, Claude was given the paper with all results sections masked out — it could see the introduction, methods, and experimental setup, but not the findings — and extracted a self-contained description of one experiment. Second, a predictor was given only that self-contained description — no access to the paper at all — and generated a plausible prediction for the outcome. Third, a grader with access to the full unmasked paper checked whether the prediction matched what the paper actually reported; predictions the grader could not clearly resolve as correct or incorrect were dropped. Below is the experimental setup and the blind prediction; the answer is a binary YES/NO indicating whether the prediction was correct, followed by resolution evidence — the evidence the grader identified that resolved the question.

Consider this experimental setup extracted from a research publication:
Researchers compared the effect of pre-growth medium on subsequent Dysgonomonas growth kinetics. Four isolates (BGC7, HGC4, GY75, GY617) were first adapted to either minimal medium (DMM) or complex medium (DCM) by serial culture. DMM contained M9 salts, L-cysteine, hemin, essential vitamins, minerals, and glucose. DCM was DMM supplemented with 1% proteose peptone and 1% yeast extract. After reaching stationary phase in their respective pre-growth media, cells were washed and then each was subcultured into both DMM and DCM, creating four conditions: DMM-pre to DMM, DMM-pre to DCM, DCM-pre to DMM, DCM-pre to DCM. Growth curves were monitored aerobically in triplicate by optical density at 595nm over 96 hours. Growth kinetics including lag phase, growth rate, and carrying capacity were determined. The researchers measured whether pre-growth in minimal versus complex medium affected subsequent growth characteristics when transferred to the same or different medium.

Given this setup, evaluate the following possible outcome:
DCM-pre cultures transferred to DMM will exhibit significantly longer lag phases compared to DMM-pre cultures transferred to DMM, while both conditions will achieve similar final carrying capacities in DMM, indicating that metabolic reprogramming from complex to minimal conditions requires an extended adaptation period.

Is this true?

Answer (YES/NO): NO